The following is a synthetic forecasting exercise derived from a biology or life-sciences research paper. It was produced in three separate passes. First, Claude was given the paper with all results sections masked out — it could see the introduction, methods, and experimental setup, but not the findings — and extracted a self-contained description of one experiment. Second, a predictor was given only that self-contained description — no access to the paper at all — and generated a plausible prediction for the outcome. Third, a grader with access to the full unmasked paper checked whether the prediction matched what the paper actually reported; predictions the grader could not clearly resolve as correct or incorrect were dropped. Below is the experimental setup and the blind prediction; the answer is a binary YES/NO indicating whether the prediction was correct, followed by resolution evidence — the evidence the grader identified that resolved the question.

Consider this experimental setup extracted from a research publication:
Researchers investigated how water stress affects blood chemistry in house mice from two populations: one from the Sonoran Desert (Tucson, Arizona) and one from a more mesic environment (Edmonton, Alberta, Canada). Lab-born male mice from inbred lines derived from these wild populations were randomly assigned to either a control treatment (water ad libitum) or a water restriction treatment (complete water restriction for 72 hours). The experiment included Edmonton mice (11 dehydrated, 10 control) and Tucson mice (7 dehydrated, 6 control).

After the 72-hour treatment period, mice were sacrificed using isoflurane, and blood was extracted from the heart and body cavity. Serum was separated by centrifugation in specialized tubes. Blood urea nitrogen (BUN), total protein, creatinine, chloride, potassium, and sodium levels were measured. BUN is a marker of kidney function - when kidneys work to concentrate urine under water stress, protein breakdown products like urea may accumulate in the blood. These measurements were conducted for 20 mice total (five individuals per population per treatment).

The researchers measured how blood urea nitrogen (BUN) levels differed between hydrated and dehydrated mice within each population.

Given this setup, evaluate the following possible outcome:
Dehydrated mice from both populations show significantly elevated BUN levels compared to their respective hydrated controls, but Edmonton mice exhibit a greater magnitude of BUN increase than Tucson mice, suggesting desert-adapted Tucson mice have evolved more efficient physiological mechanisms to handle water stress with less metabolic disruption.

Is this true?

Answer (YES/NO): NO